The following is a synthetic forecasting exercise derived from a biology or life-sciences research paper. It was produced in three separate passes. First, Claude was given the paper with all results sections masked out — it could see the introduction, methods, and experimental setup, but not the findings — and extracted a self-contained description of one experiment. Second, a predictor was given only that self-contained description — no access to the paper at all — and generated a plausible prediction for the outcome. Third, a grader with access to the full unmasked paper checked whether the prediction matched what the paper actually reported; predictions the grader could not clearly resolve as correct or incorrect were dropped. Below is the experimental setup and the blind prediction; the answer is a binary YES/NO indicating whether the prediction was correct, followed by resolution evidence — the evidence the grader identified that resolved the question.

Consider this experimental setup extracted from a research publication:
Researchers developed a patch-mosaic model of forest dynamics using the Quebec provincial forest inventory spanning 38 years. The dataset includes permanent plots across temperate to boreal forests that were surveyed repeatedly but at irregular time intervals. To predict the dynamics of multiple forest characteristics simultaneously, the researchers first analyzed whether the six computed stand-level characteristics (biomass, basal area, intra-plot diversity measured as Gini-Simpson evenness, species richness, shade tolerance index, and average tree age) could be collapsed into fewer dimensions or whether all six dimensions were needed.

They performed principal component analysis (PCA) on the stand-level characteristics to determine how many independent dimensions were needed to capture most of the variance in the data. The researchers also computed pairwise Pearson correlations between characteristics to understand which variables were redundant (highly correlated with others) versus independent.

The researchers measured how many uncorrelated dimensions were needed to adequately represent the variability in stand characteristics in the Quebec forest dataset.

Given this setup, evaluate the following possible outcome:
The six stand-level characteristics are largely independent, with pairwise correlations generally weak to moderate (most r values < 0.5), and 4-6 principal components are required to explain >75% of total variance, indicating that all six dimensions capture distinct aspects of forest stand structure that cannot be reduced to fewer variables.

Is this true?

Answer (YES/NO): NO